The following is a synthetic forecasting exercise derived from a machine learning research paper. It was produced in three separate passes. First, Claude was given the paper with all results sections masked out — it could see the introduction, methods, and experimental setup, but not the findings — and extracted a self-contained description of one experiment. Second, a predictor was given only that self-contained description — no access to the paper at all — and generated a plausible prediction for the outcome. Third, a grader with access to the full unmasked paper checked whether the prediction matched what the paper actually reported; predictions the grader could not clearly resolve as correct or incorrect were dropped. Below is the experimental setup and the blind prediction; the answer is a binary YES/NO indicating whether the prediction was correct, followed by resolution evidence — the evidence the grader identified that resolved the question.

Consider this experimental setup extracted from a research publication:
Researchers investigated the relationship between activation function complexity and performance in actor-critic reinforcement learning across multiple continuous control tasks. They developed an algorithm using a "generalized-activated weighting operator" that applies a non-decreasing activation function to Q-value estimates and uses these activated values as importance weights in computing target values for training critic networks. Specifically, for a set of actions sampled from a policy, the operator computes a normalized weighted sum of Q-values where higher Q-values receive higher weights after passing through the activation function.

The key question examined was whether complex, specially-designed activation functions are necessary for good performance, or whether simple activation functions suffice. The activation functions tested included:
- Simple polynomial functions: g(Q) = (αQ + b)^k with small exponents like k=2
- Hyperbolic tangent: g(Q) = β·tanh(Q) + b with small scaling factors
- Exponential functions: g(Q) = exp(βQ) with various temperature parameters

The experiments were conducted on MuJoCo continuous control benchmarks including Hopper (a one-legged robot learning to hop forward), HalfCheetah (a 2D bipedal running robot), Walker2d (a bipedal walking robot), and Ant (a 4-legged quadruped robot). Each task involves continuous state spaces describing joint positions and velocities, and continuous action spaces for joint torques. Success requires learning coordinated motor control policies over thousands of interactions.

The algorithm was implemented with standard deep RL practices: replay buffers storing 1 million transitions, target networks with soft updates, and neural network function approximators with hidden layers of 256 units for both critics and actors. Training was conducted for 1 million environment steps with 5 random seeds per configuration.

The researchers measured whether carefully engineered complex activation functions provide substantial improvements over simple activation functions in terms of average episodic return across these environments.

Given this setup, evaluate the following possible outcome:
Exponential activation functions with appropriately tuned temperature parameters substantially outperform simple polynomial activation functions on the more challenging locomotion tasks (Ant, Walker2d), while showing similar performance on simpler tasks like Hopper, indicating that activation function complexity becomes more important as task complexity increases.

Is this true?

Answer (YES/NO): NO